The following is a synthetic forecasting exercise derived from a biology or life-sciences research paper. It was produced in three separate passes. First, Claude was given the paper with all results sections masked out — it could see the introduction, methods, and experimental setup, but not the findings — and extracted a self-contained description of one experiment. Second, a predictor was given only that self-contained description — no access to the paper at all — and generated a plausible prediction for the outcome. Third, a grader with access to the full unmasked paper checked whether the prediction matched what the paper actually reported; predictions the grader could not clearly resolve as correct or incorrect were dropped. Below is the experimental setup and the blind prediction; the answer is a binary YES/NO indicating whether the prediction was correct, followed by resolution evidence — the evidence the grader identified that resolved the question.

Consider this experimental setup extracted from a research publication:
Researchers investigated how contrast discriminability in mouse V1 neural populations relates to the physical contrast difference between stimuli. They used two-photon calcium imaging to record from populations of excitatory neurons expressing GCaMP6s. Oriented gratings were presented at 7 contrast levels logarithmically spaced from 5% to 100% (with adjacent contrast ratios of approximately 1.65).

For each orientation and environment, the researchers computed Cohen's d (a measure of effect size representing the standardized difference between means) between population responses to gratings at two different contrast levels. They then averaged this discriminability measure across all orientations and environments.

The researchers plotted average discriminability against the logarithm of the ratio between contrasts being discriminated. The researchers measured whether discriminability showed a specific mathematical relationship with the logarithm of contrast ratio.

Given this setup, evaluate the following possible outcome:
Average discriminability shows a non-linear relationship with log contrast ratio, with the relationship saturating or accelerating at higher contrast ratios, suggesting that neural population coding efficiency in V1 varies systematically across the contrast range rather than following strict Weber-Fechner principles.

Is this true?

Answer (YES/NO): NO